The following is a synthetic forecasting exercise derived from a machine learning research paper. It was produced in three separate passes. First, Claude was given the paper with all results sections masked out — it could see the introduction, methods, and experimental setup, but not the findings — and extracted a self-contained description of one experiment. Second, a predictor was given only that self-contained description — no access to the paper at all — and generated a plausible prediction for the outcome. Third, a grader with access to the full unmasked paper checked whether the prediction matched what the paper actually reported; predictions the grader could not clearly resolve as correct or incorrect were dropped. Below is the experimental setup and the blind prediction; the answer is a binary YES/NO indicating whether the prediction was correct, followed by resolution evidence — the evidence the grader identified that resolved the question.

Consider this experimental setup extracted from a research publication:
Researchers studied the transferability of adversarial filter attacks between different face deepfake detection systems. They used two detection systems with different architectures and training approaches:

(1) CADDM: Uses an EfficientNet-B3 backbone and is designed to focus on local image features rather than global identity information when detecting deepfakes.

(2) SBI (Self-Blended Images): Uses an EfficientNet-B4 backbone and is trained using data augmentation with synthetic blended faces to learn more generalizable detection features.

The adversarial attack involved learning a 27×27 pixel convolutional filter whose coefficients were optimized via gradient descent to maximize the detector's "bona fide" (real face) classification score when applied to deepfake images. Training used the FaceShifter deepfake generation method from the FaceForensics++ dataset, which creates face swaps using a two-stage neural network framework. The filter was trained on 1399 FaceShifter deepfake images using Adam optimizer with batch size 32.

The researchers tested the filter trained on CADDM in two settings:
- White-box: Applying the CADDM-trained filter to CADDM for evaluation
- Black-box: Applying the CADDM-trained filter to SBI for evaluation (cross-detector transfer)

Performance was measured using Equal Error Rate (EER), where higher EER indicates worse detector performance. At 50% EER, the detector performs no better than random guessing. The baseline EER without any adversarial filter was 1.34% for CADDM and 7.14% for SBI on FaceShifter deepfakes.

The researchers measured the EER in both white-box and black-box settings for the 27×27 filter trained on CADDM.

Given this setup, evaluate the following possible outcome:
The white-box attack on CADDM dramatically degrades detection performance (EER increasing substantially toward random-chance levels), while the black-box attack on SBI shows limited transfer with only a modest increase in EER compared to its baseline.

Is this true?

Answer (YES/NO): NO